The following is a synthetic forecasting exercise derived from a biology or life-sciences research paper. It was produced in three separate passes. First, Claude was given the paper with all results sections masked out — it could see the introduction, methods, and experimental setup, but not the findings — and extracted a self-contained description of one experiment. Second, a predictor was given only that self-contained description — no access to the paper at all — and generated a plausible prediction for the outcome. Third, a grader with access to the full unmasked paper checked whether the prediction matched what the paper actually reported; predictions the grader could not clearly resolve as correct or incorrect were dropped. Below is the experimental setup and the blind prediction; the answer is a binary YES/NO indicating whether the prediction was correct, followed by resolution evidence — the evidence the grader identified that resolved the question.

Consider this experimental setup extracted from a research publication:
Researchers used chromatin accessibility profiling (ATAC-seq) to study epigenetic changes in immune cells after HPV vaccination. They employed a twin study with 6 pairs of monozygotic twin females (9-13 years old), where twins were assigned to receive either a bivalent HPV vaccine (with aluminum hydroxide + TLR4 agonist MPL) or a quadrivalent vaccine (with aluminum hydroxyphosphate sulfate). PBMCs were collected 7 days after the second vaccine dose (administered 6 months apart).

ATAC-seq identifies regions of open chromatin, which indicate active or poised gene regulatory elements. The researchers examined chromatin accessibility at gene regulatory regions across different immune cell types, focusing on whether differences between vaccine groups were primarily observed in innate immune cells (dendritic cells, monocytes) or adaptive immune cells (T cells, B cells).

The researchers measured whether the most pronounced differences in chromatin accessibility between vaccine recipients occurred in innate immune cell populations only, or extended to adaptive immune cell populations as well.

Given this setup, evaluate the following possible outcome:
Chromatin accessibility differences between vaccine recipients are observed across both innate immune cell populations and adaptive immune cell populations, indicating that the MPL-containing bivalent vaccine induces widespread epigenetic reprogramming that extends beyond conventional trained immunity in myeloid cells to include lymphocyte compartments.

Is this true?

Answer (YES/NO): YES